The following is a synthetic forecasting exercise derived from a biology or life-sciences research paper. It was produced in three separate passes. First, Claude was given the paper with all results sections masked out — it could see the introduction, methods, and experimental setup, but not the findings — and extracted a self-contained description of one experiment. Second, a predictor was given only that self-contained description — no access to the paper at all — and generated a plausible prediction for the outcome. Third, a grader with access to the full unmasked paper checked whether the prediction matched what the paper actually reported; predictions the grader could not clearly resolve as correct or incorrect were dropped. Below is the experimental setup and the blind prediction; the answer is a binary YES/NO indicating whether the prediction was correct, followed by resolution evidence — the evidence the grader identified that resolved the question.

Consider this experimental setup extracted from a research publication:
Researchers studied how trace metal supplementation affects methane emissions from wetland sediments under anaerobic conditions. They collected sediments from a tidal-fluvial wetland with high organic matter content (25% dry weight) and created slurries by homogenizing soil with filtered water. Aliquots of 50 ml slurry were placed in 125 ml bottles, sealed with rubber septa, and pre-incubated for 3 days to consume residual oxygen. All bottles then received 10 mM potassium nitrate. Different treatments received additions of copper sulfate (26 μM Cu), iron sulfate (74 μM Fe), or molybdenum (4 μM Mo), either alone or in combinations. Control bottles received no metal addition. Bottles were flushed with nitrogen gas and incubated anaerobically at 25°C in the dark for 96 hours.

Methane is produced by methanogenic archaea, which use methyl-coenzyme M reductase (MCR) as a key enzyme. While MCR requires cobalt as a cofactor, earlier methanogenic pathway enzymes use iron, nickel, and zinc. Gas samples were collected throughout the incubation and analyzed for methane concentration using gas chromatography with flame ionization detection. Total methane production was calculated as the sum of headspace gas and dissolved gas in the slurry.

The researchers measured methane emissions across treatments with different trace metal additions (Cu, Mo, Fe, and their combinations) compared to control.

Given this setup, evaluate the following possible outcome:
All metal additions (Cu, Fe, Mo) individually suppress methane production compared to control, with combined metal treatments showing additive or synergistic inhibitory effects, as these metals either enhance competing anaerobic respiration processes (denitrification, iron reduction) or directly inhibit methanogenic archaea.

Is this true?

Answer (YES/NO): NO